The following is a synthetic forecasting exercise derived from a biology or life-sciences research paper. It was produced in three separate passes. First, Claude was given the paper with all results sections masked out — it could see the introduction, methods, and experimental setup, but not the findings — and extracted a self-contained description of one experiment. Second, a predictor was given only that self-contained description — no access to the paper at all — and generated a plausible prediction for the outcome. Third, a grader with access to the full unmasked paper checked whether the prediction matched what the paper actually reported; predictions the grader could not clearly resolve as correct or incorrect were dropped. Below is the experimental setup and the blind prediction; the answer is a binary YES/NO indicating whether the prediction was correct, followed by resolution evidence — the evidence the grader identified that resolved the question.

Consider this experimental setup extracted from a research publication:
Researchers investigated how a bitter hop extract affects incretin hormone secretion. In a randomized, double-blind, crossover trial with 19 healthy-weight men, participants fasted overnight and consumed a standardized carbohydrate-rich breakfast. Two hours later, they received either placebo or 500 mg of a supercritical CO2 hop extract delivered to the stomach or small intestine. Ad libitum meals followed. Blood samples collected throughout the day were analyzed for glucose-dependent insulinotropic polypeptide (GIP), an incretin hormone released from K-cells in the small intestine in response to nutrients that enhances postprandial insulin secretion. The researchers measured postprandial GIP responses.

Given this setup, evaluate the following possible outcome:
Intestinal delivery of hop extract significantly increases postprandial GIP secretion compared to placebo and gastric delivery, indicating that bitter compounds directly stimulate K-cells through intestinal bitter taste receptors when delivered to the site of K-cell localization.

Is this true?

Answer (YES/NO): NO